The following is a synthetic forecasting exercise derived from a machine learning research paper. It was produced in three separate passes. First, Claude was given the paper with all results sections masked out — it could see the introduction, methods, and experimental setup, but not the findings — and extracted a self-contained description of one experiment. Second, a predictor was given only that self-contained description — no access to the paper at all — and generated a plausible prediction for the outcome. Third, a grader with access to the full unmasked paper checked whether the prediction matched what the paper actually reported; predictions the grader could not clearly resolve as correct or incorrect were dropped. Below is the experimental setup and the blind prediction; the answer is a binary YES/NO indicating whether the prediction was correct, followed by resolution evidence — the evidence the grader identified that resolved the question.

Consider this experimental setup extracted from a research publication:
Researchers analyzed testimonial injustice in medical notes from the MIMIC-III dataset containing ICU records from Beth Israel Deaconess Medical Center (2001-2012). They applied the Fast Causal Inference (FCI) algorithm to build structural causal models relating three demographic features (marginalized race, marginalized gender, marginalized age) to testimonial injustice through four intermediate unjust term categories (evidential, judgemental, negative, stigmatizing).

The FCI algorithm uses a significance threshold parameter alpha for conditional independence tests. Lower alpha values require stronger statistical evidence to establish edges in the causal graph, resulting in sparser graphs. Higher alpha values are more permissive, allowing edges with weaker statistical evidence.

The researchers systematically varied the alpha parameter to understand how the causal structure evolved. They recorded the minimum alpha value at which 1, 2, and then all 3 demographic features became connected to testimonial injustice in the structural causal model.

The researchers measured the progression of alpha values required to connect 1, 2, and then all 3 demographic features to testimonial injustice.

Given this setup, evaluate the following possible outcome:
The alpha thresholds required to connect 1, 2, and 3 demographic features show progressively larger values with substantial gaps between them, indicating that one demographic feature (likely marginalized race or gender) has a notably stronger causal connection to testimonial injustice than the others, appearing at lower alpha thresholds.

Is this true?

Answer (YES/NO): YES